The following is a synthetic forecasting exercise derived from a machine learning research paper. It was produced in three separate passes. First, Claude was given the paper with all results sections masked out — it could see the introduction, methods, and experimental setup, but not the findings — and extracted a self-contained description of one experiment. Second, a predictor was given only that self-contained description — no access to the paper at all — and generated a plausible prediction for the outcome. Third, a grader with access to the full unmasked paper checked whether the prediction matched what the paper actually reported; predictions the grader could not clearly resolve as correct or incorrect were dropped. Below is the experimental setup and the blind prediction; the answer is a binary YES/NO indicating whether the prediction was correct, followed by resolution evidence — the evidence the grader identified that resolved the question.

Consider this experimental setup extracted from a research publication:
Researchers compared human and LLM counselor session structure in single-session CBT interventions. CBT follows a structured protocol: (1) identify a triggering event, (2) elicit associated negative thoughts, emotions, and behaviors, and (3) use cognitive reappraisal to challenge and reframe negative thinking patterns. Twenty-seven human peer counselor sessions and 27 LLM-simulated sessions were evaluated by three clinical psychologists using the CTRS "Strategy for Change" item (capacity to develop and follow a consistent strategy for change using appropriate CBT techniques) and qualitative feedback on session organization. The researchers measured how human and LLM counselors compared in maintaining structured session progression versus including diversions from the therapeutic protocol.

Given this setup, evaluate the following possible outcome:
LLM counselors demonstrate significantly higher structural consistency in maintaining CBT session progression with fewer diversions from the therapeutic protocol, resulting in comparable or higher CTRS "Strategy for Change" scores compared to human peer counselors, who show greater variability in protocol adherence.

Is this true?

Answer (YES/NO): YES